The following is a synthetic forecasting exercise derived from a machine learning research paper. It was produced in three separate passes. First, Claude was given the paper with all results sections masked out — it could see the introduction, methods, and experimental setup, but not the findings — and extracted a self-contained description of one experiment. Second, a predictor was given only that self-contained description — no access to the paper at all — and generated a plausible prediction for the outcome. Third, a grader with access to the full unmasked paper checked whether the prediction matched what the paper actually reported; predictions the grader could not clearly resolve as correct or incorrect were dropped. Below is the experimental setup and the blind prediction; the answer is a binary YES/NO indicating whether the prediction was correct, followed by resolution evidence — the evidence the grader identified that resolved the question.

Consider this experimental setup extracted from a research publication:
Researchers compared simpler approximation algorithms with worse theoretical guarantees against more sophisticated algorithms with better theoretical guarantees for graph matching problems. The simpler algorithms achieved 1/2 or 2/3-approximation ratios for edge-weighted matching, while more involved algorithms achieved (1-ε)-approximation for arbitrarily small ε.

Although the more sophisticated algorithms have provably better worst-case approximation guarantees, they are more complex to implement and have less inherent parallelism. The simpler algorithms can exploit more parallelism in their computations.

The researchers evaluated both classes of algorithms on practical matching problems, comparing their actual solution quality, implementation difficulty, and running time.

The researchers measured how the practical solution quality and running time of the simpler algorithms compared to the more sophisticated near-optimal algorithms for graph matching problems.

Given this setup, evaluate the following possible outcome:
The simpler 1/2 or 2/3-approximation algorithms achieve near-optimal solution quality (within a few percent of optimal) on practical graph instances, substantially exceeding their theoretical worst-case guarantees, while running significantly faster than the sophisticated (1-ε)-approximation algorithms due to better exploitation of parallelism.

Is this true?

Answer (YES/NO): YES